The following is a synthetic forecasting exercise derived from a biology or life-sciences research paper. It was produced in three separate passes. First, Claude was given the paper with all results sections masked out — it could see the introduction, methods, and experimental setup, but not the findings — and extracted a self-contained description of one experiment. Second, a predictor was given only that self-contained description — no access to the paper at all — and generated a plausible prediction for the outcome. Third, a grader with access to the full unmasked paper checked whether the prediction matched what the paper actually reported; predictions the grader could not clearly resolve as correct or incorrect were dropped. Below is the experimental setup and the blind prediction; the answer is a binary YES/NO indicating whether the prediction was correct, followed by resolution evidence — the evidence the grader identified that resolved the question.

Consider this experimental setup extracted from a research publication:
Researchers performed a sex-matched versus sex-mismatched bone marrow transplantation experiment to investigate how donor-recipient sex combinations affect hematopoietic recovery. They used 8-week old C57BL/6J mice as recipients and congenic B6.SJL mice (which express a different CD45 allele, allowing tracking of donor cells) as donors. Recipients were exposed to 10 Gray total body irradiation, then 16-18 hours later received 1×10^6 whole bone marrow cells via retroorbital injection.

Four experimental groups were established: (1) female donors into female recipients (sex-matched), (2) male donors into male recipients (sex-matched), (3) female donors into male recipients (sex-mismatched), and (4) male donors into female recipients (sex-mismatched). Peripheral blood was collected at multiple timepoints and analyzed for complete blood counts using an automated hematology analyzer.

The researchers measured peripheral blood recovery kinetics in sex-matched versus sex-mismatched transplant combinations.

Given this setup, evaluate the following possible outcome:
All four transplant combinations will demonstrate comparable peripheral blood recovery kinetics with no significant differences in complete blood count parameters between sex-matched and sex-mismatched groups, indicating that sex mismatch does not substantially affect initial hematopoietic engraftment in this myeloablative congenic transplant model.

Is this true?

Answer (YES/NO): NO